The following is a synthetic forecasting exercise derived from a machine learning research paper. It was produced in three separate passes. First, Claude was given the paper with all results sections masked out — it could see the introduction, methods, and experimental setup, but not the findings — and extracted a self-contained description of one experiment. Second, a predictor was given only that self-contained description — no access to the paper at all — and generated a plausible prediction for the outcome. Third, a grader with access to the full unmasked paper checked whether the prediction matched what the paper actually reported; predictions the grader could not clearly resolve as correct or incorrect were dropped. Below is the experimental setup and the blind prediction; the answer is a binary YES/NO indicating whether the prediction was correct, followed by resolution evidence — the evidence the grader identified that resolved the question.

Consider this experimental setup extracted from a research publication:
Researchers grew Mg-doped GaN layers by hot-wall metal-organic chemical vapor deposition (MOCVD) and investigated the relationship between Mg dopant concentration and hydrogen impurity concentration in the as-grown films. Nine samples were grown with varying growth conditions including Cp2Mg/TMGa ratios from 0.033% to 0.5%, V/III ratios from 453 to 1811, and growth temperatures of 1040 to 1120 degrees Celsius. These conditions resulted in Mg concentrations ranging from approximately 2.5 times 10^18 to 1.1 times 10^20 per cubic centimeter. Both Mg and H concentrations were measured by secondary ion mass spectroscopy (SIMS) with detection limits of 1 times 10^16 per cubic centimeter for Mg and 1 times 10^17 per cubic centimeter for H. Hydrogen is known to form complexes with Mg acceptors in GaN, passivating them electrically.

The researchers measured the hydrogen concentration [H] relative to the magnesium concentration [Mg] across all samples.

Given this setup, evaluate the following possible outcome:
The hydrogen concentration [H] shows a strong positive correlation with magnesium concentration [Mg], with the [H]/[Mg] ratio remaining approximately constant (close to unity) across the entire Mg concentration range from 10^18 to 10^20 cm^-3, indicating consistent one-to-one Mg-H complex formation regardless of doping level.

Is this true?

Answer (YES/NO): NO